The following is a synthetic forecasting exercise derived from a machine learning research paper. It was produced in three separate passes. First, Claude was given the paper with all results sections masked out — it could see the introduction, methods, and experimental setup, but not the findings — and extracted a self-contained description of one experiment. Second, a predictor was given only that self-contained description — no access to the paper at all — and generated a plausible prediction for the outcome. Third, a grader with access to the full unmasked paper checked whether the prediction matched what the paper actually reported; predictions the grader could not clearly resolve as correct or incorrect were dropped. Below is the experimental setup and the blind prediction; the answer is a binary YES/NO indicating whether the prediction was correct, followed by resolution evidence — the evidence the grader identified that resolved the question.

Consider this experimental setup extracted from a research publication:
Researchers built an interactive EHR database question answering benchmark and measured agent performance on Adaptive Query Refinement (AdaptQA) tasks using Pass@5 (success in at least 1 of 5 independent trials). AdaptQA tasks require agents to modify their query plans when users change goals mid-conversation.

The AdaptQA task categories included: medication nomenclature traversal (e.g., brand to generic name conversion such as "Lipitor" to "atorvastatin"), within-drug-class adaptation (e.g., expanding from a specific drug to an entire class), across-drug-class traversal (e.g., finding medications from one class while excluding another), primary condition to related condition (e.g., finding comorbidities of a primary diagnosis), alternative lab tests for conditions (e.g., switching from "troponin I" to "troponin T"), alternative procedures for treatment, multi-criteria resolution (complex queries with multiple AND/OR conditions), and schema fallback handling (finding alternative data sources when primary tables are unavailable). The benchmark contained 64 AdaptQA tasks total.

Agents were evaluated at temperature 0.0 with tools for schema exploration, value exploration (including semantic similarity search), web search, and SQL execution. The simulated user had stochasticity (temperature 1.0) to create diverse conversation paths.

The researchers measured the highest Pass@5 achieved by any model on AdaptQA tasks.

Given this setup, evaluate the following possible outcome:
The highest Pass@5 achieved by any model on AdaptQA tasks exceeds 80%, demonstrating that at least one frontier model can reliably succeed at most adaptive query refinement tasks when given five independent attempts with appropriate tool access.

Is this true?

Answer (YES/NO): NO